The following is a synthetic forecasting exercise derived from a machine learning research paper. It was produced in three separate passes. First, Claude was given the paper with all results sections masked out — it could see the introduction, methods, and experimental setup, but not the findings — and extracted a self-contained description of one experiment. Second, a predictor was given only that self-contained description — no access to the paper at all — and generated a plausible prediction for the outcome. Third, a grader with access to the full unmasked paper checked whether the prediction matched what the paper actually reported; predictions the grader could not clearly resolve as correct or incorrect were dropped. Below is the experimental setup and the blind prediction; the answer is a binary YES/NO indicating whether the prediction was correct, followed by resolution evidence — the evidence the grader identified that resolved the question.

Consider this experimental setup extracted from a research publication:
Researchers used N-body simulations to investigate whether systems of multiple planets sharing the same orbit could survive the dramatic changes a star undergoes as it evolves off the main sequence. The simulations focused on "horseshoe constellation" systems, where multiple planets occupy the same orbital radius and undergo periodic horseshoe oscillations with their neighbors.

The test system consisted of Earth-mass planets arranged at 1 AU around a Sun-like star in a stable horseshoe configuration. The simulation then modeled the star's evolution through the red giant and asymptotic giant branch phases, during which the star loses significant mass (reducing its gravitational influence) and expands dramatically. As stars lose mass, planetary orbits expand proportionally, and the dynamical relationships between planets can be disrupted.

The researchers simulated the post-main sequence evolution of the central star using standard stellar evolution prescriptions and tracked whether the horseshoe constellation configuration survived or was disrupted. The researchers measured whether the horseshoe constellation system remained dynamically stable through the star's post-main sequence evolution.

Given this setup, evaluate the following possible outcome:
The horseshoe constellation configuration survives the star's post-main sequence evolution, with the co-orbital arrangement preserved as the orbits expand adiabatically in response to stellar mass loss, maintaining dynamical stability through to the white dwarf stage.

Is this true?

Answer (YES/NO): YES